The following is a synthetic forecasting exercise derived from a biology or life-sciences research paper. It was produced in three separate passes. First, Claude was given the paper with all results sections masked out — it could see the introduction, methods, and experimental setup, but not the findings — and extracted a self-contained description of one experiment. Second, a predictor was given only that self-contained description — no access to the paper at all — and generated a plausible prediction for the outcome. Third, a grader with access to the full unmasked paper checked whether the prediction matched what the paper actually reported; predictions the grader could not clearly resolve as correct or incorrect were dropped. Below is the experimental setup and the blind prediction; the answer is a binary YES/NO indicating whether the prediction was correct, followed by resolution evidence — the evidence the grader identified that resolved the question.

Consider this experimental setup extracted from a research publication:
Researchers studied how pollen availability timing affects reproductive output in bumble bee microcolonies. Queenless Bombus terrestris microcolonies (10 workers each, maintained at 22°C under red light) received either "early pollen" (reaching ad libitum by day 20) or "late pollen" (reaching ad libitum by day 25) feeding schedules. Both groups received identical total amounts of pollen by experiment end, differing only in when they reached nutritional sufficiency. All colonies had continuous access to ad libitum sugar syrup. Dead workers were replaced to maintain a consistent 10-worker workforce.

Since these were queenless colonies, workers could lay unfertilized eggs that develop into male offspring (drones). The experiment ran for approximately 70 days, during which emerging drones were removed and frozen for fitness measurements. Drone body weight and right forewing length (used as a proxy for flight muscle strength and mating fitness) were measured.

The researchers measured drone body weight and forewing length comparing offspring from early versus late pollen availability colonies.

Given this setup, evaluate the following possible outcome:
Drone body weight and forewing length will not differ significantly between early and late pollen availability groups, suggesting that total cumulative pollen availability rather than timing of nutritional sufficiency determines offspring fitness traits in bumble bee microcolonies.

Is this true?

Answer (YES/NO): NO